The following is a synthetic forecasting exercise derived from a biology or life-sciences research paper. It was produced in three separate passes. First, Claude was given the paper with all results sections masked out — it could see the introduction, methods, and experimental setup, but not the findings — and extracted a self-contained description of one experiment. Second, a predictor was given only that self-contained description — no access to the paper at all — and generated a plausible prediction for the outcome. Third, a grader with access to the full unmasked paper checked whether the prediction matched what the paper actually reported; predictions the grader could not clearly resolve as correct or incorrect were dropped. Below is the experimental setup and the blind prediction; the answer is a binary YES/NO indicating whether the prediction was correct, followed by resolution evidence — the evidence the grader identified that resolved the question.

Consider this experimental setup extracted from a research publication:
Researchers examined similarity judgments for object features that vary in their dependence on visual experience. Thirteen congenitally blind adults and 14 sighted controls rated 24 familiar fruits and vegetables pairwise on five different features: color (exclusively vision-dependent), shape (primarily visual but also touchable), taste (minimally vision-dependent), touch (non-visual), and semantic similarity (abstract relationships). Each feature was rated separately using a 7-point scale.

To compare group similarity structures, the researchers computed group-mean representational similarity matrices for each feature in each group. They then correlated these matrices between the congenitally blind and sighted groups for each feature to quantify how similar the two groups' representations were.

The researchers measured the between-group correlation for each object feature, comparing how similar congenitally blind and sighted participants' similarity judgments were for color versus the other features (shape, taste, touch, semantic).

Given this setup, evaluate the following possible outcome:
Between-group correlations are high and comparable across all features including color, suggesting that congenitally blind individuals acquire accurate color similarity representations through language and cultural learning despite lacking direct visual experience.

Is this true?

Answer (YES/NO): NO